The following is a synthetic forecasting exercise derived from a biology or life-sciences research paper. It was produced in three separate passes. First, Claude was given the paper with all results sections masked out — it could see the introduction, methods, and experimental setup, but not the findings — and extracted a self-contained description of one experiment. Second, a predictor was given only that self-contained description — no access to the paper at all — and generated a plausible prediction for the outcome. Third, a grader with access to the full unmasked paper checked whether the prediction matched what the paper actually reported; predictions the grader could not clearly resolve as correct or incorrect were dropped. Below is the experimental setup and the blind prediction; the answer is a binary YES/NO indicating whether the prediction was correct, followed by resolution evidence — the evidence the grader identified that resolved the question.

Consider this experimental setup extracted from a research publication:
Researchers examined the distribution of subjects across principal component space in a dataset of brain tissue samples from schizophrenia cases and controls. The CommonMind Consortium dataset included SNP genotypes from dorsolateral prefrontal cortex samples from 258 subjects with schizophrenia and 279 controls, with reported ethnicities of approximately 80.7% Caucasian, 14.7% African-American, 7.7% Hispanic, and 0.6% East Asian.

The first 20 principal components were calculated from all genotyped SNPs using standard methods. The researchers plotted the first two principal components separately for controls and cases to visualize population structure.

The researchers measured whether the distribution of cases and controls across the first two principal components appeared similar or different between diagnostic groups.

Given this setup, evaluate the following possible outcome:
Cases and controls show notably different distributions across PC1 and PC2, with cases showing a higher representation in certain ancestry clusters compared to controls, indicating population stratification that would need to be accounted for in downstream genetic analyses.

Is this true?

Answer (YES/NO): NO